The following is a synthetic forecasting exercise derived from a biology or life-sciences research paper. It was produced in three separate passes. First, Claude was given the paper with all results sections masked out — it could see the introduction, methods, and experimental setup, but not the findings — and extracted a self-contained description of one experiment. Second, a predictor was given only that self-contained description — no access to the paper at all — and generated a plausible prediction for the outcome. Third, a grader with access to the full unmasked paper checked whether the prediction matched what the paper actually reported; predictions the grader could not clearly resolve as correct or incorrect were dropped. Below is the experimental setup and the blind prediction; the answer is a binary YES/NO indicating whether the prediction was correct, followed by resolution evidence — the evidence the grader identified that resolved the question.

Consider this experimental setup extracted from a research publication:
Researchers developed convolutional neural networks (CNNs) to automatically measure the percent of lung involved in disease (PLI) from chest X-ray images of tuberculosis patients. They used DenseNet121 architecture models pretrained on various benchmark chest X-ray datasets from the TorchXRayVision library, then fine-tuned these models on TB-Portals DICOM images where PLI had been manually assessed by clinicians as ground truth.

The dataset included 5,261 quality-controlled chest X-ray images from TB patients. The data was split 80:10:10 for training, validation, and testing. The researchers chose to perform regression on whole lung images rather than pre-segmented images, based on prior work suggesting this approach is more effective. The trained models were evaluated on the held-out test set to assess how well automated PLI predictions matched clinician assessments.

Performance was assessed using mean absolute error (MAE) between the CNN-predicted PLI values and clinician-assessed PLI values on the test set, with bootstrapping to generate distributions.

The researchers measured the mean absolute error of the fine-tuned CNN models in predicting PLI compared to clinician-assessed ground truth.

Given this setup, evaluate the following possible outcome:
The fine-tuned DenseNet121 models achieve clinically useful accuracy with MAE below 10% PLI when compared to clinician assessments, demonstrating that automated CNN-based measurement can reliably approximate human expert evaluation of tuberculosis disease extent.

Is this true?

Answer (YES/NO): NO